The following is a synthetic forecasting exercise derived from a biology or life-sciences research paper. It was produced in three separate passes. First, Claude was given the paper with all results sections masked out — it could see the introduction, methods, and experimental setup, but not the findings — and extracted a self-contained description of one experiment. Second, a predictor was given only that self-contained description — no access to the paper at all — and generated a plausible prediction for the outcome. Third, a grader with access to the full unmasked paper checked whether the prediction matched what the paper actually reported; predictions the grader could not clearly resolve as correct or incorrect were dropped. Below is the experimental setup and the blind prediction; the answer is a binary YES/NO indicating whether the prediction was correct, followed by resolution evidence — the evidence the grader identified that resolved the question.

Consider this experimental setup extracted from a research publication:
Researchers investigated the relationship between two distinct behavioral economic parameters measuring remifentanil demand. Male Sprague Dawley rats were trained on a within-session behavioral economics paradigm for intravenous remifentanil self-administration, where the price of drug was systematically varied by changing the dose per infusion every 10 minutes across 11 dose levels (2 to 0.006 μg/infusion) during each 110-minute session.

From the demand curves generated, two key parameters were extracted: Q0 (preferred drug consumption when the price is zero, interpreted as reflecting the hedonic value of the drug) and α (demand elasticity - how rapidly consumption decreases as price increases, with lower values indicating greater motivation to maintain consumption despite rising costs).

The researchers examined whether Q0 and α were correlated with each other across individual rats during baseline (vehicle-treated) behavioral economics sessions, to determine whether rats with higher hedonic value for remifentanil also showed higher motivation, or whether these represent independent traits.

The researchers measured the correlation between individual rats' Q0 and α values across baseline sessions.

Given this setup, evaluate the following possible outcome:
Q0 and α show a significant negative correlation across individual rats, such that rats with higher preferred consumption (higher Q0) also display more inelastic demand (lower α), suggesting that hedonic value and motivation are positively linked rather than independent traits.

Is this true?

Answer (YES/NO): YES